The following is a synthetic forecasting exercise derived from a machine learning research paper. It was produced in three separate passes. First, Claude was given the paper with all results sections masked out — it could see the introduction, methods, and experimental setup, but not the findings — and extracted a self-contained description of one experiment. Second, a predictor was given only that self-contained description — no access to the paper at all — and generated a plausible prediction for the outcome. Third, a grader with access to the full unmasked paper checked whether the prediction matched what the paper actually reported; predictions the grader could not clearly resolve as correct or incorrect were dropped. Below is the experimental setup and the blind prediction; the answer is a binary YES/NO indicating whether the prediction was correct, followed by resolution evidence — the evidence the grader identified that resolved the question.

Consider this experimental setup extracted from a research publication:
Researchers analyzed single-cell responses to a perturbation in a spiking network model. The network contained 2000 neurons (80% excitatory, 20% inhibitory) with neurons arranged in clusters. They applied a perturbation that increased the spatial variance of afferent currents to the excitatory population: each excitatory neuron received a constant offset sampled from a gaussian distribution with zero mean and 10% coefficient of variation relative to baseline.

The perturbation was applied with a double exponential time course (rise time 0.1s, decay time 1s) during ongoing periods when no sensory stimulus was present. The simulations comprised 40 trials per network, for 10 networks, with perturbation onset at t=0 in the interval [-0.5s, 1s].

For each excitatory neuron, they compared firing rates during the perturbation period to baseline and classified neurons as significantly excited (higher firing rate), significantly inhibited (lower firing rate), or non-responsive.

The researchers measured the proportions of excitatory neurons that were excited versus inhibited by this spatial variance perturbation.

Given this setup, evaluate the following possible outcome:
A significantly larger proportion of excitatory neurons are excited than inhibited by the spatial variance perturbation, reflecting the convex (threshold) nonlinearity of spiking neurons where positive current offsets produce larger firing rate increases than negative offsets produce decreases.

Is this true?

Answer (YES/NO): YES